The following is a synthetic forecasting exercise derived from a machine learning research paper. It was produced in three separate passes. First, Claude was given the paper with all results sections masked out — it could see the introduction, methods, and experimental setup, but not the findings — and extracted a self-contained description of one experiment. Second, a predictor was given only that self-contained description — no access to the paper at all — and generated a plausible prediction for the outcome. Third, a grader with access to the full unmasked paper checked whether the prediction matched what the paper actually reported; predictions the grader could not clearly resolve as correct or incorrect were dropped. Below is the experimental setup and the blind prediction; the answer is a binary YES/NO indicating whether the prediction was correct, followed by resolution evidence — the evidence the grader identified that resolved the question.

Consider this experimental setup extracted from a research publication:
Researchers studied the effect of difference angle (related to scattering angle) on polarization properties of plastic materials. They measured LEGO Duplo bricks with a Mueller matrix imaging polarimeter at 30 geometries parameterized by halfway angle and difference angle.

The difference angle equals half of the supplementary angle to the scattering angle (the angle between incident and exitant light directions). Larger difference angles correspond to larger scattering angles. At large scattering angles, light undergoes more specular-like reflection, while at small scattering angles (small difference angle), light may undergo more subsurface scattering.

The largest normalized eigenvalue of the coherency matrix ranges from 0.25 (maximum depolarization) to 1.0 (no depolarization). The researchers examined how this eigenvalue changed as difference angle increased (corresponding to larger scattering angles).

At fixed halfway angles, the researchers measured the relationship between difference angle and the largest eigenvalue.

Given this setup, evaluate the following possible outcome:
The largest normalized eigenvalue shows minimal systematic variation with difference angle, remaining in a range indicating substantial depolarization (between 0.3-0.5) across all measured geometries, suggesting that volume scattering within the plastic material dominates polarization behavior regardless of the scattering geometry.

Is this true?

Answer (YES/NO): NO